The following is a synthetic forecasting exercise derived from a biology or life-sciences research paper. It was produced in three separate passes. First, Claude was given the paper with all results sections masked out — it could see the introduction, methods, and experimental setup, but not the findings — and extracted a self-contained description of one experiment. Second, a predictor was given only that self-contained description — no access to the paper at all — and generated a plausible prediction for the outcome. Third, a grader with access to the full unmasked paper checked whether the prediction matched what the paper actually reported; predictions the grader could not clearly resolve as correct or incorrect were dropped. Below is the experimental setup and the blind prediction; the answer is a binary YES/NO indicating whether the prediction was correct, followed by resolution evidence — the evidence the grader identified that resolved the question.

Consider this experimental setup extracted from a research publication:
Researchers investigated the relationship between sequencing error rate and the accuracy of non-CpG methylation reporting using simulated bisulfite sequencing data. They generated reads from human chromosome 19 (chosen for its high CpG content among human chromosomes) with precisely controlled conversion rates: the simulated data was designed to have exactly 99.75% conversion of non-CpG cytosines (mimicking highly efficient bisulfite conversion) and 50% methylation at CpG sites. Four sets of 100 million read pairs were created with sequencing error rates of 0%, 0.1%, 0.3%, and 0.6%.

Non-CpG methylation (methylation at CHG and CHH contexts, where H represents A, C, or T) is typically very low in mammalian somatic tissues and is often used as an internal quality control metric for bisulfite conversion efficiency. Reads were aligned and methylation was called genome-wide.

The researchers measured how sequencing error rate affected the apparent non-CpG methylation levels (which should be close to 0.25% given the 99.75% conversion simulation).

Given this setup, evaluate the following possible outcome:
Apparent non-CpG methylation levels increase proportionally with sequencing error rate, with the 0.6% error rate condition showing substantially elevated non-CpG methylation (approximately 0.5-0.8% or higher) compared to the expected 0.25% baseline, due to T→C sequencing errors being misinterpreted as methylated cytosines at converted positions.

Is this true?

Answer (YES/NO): NO